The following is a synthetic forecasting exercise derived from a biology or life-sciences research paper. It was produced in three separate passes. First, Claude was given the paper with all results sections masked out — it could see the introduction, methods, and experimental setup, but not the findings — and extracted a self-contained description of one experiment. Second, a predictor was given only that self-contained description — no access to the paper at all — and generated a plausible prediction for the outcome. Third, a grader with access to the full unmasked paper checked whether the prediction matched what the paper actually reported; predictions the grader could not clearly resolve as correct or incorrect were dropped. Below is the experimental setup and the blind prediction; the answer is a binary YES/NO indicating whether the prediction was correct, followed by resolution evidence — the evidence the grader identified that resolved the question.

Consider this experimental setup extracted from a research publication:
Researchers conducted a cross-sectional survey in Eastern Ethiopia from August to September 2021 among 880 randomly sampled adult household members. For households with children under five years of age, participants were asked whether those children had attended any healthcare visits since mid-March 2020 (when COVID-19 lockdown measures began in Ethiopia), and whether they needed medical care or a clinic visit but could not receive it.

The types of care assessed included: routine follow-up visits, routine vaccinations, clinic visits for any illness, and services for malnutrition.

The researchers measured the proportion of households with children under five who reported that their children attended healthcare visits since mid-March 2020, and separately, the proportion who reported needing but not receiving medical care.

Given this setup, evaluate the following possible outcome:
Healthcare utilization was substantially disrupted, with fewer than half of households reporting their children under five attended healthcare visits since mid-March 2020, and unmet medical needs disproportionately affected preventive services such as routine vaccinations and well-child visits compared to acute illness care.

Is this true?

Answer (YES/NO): NO